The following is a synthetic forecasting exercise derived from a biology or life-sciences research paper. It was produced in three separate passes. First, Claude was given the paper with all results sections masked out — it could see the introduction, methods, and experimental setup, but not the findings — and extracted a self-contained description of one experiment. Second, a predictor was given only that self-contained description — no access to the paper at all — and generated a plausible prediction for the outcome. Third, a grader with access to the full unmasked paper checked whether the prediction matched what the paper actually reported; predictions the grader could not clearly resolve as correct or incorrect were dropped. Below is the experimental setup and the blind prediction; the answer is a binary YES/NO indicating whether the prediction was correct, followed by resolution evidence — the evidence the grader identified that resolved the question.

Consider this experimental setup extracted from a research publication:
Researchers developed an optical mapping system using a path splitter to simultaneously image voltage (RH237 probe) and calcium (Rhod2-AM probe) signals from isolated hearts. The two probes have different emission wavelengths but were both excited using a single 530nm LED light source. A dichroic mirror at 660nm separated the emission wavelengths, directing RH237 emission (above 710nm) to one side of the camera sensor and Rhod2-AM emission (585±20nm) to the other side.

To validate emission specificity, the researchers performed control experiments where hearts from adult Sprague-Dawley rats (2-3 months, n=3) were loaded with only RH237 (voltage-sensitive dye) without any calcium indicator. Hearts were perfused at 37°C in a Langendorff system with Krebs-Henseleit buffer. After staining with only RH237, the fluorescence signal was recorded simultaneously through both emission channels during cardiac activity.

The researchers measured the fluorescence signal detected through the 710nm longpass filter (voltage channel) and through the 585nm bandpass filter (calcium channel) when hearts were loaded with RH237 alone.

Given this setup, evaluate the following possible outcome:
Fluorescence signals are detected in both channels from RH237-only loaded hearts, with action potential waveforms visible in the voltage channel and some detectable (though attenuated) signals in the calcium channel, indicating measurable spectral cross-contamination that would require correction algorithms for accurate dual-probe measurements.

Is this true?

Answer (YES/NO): NO